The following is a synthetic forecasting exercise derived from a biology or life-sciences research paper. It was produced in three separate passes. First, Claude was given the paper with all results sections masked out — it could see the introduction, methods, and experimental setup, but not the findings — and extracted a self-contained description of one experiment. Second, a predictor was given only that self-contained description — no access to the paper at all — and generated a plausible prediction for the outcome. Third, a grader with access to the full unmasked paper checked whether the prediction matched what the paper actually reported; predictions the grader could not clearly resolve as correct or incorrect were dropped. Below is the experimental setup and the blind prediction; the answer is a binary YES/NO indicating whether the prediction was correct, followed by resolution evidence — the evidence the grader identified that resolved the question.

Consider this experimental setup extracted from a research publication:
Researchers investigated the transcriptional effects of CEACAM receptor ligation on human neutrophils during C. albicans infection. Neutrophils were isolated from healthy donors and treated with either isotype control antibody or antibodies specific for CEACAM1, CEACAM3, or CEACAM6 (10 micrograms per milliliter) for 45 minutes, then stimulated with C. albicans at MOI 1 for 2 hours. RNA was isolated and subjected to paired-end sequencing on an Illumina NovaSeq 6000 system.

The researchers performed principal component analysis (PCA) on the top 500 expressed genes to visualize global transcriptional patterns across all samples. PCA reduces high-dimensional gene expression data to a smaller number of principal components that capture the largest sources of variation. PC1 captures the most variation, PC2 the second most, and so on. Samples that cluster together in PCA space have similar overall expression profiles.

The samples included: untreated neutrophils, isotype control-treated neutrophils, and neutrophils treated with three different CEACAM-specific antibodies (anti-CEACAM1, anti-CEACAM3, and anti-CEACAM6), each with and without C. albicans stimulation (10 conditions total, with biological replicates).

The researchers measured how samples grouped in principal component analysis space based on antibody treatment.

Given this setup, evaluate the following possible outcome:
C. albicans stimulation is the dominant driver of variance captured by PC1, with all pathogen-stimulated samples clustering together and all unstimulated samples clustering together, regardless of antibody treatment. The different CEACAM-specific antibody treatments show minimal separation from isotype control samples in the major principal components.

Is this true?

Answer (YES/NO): NO